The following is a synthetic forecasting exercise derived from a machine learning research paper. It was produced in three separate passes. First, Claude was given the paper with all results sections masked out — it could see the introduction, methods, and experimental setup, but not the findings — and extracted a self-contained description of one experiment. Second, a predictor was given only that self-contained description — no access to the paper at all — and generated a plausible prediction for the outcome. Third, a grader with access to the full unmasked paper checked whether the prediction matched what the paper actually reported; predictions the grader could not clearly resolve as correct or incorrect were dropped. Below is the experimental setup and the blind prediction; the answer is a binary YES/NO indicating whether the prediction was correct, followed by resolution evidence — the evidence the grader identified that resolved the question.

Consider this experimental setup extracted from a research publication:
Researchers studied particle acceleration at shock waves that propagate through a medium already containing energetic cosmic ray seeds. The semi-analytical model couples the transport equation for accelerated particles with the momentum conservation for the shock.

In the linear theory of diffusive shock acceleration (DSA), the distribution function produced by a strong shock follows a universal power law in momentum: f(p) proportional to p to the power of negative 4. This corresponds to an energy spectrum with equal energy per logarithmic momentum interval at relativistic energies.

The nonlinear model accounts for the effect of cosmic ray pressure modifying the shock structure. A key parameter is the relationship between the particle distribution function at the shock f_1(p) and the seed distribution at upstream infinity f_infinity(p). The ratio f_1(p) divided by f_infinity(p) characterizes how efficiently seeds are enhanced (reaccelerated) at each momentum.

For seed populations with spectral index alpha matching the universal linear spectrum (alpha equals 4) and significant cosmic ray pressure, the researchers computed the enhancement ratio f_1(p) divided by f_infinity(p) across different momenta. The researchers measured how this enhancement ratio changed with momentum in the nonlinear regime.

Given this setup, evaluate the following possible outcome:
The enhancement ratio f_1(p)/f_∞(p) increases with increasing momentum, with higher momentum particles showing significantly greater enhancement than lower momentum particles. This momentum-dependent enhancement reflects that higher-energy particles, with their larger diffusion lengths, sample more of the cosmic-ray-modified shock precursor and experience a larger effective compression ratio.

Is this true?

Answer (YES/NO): YES